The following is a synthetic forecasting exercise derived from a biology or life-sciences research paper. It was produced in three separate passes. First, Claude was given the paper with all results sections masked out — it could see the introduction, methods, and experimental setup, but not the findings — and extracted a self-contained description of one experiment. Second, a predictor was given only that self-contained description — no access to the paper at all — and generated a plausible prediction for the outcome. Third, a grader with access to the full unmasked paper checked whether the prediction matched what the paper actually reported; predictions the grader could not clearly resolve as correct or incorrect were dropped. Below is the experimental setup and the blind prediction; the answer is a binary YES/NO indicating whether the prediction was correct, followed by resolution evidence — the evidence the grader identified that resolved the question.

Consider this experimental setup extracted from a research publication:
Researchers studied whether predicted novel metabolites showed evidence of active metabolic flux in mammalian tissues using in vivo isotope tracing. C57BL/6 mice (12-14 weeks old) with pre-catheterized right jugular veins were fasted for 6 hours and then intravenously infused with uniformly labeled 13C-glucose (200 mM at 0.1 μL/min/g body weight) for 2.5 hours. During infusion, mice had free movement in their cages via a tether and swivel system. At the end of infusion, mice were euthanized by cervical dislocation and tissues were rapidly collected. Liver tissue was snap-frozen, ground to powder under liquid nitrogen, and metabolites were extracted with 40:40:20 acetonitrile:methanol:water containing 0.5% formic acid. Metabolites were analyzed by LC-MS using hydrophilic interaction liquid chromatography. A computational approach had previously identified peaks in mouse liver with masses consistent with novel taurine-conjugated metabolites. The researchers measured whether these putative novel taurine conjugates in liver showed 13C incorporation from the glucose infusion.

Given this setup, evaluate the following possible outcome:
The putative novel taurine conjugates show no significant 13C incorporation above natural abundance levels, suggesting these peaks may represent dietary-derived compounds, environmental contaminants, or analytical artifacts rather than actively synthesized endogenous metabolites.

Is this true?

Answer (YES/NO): NO